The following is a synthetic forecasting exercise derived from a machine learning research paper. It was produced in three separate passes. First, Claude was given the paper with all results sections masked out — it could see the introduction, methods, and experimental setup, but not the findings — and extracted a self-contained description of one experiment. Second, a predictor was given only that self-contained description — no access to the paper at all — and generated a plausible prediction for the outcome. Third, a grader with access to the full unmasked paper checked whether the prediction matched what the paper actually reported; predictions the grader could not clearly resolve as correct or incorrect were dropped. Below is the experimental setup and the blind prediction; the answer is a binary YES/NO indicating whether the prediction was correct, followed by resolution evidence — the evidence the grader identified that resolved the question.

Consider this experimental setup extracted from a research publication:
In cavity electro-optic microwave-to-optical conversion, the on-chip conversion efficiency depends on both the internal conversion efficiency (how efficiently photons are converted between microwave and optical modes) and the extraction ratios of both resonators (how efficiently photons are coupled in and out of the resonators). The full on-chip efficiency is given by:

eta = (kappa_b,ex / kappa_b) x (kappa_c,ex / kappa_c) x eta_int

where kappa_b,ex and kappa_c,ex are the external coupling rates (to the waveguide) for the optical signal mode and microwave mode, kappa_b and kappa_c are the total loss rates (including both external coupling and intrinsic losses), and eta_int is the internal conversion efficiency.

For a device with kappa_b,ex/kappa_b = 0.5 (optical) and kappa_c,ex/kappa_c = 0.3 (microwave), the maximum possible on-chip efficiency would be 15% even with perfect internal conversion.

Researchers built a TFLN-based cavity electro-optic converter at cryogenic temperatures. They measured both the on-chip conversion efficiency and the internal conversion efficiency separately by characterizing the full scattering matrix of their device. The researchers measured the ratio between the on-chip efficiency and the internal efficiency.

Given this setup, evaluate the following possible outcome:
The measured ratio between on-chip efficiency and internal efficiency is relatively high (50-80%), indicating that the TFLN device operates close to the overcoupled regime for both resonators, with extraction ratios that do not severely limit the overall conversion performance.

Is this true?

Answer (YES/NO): NO